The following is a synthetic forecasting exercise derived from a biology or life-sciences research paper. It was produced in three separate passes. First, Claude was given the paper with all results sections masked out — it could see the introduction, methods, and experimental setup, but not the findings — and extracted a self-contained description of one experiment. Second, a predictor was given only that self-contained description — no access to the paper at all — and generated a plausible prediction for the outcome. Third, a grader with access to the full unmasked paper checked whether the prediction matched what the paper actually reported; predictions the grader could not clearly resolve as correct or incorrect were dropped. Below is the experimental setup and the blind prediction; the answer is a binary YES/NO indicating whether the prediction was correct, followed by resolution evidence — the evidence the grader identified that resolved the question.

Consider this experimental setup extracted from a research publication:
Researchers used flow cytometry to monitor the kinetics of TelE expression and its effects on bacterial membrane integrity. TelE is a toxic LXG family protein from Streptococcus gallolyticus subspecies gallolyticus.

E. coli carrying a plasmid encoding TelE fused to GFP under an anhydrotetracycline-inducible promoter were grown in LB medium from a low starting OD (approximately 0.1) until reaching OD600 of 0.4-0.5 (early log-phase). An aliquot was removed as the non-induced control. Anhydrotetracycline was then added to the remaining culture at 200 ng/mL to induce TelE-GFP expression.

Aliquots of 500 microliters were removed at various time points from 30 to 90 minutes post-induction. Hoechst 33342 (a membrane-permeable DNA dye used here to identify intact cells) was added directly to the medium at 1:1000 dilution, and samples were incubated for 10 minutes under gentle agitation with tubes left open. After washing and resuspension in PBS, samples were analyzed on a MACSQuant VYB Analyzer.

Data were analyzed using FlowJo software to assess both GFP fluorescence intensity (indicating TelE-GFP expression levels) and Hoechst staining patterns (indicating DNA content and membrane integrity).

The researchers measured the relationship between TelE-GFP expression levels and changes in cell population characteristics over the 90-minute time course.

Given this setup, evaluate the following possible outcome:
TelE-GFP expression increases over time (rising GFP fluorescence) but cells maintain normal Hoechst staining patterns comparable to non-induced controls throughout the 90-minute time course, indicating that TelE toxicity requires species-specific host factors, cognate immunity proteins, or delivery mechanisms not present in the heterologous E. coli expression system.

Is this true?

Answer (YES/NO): NO